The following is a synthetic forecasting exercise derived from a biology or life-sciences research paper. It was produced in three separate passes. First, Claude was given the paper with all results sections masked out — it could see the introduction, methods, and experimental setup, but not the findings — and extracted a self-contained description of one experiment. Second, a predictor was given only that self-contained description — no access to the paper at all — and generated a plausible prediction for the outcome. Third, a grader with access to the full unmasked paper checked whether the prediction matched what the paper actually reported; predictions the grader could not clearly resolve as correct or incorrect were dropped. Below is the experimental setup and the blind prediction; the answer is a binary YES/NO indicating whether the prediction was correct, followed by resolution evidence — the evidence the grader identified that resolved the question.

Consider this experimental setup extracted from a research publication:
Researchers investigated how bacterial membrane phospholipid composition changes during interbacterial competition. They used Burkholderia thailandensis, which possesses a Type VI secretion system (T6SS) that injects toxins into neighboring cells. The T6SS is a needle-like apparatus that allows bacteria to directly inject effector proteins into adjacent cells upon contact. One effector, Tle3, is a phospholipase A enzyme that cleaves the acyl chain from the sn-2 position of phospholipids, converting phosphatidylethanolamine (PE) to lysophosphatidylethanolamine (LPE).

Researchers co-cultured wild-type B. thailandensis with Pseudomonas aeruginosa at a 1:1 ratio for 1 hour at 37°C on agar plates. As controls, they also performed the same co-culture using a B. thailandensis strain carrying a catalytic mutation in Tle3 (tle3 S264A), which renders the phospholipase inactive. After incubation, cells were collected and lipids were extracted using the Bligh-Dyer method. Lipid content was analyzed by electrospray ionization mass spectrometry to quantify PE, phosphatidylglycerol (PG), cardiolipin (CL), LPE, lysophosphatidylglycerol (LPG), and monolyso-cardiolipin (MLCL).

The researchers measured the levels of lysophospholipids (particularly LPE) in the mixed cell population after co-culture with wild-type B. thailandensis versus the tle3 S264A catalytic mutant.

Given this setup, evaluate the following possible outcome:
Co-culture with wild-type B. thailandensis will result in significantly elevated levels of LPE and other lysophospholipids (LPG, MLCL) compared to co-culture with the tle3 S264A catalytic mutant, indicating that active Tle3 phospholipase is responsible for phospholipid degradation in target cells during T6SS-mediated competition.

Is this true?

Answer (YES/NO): NO